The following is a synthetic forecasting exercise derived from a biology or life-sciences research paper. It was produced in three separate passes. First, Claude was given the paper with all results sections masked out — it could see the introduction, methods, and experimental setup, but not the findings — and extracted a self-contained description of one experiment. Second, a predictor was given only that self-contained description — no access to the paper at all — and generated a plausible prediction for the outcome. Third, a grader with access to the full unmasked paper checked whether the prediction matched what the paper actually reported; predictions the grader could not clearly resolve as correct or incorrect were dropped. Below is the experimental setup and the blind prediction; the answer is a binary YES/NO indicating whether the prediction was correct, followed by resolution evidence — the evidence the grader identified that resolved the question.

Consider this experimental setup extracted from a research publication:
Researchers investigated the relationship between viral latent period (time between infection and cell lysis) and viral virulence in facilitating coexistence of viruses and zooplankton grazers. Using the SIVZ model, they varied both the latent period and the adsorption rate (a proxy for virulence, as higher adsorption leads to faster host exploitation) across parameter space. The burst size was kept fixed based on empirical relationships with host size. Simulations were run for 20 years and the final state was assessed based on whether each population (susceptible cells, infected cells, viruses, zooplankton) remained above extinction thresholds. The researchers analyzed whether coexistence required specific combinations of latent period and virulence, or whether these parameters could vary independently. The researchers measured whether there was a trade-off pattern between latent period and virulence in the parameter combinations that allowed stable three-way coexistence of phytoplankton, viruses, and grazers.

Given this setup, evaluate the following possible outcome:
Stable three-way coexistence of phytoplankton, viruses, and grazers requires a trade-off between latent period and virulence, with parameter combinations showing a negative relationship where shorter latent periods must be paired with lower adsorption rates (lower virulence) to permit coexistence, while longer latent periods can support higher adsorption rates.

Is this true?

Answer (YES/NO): YES